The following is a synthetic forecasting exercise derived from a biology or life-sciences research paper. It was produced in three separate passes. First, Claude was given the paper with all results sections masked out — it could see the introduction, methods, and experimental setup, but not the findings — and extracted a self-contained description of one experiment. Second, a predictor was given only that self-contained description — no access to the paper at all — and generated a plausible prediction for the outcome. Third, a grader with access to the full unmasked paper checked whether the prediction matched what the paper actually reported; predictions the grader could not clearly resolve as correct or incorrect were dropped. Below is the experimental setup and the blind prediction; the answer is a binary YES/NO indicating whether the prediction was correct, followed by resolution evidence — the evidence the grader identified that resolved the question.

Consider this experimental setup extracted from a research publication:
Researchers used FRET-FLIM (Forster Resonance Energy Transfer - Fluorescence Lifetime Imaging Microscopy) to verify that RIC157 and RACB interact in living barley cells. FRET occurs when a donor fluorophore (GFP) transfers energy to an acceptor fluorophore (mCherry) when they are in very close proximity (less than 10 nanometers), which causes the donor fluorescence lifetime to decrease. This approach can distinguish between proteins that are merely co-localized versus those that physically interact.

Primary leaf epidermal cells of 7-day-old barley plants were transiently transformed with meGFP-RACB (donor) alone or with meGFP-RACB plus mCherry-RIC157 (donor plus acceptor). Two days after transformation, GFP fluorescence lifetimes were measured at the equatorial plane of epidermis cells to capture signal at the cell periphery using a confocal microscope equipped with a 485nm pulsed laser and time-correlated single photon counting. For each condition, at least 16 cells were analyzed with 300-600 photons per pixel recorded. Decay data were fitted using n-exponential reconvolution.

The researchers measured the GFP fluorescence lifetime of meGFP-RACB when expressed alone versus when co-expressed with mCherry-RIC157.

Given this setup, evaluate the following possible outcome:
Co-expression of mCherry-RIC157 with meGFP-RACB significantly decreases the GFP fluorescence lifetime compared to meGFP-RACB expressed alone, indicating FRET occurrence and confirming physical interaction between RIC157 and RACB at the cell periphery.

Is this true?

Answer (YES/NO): YES